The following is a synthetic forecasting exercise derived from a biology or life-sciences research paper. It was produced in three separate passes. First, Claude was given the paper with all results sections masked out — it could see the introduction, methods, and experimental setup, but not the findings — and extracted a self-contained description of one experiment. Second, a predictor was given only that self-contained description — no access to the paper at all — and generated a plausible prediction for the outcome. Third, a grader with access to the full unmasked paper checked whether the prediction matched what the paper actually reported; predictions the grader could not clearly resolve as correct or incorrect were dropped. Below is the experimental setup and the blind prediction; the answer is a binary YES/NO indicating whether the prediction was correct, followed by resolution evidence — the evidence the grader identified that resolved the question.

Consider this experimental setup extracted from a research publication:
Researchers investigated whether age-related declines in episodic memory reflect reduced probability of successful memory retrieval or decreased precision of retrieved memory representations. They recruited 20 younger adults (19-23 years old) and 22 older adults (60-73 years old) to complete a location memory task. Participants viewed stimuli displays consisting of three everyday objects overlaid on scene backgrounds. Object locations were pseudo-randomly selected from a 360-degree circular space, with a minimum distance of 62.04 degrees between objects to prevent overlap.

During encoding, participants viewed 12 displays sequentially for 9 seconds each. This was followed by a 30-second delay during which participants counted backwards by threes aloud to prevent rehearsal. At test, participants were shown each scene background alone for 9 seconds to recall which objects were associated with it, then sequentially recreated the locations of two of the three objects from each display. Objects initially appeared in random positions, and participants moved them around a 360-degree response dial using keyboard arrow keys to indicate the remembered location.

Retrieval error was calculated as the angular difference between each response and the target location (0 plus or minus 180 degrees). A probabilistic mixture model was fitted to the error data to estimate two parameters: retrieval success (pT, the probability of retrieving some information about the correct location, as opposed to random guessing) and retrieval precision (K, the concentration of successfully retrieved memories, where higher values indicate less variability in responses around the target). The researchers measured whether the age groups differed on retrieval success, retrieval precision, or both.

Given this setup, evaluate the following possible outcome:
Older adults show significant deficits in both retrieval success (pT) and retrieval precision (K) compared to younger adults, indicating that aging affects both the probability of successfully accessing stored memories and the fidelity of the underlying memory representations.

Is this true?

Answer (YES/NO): NO